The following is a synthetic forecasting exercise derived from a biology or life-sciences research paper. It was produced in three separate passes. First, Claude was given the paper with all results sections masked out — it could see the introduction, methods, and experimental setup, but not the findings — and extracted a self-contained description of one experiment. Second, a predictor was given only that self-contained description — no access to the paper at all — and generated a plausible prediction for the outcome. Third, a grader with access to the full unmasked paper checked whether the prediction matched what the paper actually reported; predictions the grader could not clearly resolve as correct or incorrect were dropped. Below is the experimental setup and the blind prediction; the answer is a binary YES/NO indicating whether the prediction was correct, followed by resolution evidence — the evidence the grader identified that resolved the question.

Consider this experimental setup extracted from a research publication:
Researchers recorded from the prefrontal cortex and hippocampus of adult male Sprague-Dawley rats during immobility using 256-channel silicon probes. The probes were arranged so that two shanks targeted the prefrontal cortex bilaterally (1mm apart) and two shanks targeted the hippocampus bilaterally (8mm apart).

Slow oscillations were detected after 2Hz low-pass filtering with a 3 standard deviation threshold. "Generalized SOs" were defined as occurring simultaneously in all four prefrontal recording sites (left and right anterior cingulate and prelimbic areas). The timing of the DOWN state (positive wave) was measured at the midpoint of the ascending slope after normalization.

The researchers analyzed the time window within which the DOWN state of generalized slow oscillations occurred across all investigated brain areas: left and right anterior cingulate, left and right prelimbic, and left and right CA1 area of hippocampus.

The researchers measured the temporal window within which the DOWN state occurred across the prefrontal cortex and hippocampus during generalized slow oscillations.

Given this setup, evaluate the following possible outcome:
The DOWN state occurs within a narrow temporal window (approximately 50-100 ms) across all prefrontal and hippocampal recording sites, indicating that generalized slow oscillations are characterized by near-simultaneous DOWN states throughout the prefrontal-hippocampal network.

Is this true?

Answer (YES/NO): NO